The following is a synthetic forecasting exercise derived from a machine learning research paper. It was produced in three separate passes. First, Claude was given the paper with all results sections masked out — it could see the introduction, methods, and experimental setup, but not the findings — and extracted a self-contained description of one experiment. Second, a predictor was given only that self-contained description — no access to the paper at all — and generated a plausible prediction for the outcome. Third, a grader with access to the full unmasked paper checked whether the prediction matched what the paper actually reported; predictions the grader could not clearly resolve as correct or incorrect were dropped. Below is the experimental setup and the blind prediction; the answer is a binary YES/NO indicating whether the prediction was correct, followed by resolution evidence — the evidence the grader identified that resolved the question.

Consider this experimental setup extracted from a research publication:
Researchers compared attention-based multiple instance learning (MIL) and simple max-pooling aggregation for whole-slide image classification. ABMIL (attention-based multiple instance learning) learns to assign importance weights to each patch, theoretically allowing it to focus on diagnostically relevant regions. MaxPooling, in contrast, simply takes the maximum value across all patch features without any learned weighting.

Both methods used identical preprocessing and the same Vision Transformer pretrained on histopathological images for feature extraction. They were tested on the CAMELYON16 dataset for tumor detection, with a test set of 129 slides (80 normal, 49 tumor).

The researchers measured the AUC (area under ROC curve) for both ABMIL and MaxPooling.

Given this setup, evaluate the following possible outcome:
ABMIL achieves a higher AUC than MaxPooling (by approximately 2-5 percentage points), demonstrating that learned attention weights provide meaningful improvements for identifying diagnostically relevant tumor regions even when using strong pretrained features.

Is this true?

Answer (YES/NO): NO